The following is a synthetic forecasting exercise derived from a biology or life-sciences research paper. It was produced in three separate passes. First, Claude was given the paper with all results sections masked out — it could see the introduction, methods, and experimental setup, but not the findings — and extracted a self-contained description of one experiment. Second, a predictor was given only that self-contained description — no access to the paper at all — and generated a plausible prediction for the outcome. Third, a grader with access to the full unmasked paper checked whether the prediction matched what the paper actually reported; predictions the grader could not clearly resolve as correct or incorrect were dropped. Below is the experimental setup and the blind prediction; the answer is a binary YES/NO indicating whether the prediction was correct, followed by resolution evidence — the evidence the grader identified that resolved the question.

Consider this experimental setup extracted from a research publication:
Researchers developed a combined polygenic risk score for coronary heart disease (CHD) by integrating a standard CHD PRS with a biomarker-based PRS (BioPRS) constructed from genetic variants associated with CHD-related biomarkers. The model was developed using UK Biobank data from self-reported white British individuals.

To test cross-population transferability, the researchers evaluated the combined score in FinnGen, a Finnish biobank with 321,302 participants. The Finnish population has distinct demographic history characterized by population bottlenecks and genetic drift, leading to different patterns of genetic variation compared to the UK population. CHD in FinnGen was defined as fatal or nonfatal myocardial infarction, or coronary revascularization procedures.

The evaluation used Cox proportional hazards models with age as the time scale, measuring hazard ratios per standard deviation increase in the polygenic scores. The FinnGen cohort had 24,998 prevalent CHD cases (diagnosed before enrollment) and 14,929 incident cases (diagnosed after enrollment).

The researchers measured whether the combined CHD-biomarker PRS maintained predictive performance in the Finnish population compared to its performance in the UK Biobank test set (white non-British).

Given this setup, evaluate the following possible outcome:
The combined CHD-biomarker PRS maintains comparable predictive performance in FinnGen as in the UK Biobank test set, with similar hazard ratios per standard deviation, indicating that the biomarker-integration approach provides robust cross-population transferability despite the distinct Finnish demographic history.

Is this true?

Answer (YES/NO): NO